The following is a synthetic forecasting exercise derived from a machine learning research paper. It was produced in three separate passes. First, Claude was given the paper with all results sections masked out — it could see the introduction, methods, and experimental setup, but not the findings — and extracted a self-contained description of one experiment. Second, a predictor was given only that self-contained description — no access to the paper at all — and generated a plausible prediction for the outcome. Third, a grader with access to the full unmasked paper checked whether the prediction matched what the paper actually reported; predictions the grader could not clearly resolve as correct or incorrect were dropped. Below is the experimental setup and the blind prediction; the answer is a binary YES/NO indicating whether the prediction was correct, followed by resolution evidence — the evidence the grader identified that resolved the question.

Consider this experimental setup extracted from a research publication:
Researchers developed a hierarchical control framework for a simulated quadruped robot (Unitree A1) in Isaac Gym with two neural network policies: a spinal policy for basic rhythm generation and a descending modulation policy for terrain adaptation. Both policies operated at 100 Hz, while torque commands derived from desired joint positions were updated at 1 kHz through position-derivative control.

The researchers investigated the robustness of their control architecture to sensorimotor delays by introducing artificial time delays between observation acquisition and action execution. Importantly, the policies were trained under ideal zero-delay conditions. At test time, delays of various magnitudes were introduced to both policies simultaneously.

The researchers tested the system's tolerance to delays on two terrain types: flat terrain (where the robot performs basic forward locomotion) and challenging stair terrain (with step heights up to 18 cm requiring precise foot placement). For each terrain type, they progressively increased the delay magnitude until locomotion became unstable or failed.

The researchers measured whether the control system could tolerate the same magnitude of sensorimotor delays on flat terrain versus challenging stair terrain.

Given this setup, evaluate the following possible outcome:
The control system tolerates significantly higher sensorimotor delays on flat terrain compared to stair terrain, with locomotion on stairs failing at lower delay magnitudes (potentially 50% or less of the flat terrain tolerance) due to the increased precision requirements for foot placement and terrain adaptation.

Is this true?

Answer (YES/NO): YES